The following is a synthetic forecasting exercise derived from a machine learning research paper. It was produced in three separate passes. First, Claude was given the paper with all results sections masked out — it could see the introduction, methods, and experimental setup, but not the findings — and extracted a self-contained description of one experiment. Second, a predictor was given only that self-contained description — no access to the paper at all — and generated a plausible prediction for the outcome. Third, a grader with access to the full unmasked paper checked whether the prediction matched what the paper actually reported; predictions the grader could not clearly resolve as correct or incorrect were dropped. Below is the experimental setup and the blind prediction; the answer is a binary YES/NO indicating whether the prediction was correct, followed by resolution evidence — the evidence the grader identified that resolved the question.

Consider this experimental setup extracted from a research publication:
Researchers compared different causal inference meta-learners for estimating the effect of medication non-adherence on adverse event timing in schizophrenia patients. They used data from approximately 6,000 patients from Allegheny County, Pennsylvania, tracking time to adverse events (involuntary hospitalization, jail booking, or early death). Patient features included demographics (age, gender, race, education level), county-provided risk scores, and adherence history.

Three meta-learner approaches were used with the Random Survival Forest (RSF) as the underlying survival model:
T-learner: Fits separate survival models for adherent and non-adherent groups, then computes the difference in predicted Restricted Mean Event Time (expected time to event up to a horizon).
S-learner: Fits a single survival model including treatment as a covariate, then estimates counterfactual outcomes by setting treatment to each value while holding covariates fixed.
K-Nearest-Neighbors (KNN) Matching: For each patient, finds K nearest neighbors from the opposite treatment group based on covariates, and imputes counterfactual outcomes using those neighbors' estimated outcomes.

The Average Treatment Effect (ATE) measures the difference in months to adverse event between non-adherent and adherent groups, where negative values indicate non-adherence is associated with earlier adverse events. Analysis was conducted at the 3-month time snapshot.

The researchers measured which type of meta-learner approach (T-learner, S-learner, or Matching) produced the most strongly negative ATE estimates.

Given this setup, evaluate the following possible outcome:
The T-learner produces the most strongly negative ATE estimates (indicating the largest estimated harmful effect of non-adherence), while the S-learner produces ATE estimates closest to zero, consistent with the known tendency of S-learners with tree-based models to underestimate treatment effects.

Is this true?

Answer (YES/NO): YES